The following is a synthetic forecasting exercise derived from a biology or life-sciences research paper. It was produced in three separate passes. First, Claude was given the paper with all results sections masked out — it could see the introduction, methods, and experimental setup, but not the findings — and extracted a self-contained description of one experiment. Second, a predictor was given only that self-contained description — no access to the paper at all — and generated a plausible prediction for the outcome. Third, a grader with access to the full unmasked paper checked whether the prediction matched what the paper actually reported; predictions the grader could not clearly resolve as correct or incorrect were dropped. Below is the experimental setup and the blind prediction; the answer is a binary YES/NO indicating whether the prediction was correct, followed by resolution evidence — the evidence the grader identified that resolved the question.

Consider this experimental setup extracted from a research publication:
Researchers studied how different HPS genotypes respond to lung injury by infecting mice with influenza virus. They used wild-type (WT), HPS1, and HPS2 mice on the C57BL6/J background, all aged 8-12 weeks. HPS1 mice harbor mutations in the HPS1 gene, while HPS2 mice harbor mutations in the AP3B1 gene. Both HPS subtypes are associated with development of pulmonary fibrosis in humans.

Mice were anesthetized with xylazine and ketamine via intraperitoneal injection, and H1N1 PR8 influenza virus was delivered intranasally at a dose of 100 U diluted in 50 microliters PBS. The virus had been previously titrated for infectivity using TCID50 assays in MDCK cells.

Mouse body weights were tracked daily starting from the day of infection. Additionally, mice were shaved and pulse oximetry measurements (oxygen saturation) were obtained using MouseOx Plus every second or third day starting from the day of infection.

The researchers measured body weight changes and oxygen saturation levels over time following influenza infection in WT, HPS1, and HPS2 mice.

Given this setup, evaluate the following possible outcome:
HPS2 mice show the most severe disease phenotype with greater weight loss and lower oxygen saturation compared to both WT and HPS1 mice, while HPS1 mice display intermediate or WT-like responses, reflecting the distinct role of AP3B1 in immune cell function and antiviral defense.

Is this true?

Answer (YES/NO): NO